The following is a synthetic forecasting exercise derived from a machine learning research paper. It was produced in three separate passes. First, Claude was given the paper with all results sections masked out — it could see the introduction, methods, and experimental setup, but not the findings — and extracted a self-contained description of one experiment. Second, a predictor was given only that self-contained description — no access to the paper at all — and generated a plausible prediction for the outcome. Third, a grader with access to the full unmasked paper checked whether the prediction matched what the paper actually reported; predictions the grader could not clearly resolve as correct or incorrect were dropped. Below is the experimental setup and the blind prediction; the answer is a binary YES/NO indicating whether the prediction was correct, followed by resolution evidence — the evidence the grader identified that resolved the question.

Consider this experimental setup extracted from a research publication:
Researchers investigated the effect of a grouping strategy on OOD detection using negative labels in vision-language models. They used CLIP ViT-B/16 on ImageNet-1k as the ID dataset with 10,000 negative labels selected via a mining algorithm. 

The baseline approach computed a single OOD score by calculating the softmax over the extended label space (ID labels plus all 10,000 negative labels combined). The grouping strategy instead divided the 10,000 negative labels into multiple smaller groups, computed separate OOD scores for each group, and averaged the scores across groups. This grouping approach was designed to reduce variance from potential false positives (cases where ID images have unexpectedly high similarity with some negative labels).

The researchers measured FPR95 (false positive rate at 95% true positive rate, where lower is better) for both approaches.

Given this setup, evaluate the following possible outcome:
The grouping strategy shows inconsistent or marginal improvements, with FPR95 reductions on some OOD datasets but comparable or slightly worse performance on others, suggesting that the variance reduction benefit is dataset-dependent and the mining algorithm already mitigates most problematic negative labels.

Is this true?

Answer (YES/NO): NO